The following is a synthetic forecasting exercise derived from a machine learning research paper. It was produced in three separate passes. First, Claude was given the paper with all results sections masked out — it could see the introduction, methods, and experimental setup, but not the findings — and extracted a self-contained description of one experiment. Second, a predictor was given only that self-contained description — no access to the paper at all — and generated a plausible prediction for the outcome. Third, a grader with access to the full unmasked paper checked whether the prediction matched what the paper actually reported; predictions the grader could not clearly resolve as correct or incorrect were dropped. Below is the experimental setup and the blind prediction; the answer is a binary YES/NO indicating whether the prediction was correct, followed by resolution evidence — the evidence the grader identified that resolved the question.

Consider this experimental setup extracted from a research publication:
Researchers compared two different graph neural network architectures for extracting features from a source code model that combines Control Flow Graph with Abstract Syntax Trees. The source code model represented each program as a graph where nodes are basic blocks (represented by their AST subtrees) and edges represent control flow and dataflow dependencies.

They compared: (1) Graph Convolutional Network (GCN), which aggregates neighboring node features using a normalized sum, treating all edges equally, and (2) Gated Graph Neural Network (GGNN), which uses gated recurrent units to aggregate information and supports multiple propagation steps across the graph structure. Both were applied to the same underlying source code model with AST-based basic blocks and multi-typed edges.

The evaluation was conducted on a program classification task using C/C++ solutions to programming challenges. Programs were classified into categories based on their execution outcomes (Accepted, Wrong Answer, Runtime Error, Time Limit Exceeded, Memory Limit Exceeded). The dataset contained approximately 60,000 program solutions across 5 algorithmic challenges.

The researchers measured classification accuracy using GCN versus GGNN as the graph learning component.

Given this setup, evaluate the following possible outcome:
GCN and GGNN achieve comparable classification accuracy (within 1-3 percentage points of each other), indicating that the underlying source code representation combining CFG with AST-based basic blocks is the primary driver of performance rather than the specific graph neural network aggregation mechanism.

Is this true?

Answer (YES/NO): YES